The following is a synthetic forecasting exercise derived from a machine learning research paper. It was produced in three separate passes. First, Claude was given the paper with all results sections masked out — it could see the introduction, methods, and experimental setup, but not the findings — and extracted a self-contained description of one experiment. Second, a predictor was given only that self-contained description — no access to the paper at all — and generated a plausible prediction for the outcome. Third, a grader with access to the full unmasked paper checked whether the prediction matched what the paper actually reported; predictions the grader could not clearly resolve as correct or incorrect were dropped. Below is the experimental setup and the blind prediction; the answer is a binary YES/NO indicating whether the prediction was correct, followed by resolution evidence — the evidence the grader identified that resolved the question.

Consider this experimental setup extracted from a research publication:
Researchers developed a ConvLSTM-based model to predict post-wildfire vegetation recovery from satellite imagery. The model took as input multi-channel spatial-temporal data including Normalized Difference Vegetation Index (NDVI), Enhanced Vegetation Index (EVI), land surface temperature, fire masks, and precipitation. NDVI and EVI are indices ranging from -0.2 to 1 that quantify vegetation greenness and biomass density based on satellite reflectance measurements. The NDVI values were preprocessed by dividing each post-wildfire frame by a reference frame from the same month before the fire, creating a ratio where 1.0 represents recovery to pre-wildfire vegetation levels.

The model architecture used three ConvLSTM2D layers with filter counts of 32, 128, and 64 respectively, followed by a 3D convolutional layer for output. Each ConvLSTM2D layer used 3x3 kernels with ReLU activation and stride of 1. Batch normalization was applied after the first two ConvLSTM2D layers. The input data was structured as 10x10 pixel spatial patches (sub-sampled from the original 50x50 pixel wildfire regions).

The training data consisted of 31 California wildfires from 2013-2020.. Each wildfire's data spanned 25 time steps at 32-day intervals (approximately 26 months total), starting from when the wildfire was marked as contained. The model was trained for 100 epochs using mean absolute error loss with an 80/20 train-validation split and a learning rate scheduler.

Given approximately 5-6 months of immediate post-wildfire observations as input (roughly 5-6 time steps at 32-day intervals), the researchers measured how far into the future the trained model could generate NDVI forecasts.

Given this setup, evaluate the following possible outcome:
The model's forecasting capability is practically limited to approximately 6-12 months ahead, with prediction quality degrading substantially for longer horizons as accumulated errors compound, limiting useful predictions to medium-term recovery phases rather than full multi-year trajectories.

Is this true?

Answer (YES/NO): NO